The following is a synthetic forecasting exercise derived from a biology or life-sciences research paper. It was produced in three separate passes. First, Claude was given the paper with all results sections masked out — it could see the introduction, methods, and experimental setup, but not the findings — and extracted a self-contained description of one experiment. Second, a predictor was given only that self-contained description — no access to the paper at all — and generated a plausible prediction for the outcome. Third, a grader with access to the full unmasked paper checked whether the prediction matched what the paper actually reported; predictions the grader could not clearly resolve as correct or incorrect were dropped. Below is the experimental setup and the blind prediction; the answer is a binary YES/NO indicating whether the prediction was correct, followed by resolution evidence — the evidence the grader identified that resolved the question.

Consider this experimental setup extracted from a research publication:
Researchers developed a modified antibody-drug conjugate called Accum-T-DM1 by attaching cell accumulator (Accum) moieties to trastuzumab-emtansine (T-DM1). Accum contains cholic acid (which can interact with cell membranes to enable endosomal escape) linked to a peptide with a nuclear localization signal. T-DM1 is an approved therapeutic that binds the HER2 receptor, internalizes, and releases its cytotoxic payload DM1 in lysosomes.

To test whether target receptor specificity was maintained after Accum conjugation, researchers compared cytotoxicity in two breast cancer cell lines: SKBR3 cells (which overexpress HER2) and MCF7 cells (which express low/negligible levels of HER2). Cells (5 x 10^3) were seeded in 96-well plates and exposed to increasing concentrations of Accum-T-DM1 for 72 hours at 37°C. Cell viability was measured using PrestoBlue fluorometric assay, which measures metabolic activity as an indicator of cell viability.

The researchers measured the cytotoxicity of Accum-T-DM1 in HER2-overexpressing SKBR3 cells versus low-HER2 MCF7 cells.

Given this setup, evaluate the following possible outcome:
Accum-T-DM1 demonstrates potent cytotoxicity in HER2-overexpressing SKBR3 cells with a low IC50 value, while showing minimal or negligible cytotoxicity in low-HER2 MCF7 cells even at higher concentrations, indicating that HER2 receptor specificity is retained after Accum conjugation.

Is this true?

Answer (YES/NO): YES